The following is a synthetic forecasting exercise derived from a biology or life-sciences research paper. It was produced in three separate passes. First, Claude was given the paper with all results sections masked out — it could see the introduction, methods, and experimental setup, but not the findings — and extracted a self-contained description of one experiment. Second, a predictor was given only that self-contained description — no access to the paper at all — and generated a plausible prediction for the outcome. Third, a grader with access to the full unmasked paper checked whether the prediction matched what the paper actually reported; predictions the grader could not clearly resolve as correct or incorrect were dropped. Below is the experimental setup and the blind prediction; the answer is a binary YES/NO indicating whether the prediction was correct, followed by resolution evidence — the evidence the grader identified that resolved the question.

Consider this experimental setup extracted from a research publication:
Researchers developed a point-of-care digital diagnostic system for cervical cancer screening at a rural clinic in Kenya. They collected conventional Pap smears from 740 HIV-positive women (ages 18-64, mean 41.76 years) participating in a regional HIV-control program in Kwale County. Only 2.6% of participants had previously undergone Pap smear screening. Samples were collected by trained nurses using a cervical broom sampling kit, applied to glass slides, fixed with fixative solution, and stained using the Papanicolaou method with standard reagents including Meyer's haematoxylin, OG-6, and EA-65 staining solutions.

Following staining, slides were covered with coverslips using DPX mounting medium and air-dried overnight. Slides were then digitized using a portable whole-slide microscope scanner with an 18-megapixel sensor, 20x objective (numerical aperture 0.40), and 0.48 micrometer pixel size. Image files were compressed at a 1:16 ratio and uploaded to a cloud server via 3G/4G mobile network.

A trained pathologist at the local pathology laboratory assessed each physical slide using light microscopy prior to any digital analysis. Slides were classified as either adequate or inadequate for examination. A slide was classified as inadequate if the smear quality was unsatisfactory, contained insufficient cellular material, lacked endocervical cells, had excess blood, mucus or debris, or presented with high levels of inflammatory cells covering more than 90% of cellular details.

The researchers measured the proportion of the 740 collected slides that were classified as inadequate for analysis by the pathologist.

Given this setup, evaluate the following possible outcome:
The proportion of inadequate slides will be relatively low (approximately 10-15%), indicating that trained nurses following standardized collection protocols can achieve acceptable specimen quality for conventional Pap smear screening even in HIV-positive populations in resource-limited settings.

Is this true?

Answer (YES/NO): NO